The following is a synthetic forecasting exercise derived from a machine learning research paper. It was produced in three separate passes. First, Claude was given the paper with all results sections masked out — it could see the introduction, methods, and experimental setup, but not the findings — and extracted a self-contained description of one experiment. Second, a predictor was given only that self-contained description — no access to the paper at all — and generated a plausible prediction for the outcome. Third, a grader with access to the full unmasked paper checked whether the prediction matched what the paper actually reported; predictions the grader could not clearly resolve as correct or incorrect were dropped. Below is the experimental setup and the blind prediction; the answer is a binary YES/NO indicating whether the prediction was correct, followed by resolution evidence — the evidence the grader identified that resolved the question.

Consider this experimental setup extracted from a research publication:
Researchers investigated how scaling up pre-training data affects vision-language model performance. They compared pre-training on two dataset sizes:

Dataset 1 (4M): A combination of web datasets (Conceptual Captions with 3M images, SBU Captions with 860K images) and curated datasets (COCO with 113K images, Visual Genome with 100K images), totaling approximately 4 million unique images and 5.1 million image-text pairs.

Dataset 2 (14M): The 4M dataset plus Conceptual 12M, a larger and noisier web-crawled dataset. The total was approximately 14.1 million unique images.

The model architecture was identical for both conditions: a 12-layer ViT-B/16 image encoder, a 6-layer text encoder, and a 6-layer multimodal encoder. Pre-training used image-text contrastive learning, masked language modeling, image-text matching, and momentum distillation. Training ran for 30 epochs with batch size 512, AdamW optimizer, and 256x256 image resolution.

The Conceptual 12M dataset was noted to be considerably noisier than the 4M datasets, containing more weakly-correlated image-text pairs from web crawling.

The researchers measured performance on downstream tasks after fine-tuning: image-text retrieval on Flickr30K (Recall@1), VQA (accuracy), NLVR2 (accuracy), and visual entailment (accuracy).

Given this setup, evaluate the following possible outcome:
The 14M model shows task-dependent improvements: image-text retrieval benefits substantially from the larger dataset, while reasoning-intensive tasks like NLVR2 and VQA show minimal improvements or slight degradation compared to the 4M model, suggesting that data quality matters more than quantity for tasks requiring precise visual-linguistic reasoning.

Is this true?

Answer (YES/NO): NO